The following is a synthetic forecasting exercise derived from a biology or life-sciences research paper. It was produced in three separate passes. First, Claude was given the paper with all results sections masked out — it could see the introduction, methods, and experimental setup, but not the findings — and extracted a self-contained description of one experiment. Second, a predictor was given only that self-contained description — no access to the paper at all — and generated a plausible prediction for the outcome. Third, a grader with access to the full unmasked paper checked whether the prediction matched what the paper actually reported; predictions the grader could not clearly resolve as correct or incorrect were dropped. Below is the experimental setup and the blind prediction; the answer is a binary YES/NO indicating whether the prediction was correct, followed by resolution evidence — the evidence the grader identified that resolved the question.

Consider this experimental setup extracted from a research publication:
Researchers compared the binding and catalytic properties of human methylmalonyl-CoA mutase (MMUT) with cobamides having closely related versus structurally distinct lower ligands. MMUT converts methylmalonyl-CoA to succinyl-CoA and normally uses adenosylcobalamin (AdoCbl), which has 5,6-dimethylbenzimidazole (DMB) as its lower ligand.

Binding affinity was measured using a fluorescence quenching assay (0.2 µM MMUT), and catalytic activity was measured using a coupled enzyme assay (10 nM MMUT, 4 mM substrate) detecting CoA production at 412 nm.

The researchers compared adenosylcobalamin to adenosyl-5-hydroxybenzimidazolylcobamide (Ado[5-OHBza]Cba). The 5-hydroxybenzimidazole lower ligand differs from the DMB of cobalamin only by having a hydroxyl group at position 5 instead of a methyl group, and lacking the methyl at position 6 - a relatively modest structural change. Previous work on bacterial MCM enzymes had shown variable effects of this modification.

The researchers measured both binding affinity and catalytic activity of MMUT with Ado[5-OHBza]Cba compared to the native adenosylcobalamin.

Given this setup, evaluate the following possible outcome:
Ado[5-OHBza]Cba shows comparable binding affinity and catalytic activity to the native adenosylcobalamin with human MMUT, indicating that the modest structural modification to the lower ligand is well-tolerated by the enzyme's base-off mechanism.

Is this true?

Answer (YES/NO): NO